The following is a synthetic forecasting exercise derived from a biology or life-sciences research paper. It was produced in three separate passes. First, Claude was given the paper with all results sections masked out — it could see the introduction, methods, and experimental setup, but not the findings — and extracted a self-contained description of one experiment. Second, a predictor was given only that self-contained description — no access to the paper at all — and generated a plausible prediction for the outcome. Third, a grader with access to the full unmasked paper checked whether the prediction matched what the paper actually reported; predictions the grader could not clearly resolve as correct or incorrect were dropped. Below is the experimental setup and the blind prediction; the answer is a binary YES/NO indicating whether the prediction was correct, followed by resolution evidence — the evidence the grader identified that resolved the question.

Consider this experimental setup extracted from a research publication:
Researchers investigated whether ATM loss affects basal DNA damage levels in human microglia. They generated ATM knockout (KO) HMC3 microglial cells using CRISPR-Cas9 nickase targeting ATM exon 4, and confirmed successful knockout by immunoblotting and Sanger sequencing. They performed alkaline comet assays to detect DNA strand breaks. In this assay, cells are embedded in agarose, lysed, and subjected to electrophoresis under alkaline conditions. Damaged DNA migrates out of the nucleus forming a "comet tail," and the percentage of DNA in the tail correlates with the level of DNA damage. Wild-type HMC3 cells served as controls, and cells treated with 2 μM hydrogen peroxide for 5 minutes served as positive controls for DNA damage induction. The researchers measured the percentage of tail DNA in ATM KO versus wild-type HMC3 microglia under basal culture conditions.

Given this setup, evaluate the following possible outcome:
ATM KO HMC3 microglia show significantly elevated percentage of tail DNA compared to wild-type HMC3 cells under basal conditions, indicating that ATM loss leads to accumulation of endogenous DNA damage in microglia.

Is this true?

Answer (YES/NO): YES